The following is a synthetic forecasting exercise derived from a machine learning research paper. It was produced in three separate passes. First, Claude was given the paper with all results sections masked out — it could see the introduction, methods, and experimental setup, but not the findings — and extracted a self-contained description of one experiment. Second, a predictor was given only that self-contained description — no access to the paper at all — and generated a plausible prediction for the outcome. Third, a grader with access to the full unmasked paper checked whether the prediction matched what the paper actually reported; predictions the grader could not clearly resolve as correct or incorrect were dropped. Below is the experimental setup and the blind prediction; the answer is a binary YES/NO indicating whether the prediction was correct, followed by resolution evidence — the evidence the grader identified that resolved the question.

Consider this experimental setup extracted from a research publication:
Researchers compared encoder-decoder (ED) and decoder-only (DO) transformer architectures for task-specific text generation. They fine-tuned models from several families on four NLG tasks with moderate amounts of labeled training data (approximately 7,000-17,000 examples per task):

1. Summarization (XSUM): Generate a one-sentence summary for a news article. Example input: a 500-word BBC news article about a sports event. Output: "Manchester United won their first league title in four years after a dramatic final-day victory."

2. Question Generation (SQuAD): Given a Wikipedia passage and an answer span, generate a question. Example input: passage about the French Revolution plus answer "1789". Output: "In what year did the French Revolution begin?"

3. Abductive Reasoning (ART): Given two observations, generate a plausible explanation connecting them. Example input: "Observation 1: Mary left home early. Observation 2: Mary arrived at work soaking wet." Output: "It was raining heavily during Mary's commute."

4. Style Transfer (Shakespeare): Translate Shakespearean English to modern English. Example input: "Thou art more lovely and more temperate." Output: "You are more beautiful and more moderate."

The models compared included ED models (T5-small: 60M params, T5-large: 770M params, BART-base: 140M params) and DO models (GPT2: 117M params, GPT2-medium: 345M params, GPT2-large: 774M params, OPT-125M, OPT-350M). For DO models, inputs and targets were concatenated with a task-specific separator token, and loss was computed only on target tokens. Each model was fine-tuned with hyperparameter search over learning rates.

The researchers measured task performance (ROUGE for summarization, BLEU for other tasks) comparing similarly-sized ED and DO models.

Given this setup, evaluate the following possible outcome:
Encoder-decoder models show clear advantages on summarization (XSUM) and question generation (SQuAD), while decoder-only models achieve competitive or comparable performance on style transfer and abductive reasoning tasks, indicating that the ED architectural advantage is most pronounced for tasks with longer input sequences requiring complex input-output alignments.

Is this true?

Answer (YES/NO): NO